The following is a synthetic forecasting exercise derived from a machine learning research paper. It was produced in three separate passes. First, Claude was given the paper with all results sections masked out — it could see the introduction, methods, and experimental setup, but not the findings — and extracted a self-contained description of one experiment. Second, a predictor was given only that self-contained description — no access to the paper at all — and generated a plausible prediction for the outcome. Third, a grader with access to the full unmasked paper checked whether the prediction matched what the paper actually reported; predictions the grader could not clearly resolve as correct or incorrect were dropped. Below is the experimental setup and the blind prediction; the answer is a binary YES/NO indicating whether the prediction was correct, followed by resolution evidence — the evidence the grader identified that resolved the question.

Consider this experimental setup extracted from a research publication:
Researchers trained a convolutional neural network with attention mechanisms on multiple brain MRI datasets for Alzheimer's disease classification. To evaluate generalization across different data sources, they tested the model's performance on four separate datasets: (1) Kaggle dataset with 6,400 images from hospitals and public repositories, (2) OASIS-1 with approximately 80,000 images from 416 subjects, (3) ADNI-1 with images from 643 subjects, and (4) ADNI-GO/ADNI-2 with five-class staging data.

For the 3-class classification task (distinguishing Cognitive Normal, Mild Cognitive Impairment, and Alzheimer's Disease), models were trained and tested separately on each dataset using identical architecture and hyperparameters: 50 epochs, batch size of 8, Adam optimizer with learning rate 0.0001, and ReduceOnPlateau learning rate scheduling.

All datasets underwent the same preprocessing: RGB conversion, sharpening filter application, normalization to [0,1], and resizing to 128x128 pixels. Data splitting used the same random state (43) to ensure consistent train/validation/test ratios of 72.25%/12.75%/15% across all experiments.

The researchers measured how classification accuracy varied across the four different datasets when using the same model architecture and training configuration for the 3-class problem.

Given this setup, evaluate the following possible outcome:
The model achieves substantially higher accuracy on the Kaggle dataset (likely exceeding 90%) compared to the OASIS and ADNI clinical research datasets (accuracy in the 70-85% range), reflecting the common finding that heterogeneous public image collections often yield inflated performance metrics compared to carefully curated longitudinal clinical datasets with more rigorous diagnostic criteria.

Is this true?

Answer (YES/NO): NO